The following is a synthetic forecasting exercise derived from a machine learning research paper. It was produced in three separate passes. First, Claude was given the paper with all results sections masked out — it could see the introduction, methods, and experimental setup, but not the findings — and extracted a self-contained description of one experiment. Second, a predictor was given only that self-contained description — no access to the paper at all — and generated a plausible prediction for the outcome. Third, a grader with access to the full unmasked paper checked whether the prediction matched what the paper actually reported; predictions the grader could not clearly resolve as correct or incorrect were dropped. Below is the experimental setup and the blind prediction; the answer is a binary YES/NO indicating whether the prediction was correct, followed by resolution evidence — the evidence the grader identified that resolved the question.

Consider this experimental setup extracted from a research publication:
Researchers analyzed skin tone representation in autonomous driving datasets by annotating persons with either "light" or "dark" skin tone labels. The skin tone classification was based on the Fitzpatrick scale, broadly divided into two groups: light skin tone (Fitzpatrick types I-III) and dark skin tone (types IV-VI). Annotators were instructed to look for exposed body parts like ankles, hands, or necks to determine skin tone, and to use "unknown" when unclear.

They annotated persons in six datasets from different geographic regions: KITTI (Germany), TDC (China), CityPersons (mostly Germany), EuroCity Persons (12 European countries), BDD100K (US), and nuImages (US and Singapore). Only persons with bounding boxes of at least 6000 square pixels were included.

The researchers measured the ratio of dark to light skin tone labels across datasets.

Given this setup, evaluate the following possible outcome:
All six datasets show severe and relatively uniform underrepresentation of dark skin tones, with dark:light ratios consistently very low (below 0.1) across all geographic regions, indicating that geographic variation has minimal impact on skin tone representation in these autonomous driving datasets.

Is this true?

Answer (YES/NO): NO